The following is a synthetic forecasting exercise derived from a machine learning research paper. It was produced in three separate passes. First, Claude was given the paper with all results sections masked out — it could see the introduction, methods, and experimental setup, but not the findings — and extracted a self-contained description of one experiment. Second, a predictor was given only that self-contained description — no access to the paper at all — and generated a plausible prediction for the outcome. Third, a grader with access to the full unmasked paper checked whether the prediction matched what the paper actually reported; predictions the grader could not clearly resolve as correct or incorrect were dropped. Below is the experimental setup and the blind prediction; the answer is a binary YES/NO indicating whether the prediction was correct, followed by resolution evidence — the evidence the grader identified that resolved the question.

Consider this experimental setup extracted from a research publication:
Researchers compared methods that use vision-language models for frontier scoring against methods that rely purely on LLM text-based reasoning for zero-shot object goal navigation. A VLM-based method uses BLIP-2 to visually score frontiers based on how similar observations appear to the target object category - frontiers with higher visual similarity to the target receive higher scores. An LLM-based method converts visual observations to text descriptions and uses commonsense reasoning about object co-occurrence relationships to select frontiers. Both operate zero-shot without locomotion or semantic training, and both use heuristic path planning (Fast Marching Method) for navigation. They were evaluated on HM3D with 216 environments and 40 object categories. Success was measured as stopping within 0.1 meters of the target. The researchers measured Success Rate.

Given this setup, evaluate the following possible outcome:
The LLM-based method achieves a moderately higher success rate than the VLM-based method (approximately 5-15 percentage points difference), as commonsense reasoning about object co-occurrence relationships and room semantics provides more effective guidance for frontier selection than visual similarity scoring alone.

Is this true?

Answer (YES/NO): NO